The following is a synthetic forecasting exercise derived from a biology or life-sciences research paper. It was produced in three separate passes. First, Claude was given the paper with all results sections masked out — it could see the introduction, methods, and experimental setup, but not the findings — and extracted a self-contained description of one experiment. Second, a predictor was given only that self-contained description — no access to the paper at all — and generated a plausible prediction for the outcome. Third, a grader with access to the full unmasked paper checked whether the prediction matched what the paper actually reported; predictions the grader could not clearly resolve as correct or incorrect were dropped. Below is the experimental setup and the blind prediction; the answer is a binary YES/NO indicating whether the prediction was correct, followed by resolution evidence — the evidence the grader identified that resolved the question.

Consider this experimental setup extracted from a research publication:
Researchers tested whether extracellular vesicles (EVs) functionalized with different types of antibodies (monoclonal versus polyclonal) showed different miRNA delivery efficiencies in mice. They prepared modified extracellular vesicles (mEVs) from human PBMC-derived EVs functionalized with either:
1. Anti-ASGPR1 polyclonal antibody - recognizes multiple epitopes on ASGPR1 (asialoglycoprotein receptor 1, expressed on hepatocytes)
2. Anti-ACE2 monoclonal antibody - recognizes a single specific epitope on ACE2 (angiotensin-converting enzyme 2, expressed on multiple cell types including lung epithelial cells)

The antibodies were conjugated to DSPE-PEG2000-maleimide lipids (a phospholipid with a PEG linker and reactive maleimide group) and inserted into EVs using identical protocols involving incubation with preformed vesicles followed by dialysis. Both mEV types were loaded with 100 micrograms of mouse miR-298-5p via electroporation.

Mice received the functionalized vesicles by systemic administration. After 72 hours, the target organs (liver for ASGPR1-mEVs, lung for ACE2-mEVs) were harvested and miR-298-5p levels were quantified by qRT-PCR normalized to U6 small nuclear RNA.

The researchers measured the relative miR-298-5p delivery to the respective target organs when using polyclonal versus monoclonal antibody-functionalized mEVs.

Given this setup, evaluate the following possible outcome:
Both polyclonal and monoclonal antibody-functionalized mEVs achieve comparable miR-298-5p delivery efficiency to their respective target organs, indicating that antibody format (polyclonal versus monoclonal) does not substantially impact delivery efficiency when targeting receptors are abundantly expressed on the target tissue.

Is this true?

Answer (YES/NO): NO